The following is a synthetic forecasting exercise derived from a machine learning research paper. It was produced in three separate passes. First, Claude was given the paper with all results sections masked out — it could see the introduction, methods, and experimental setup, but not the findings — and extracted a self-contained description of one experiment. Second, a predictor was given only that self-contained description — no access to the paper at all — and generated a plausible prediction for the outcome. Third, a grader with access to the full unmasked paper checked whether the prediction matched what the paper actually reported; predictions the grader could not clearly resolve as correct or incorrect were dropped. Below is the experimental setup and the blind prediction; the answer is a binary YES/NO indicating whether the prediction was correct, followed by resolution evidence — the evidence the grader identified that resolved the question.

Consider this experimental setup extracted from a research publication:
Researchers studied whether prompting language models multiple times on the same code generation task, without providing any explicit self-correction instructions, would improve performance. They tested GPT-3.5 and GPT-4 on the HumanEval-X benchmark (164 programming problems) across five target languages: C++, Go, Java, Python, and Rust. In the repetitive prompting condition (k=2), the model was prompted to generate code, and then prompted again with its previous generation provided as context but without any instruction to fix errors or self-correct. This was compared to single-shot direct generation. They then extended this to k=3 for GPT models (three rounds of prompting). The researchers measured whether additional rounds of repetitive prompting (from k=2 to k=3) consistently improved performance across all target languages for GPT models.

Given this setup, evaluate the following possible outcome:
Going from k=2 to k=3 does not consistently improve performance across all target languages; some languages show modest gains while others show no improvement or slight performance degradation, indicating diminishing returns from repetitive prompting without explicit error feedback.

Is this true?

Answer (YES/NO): YES